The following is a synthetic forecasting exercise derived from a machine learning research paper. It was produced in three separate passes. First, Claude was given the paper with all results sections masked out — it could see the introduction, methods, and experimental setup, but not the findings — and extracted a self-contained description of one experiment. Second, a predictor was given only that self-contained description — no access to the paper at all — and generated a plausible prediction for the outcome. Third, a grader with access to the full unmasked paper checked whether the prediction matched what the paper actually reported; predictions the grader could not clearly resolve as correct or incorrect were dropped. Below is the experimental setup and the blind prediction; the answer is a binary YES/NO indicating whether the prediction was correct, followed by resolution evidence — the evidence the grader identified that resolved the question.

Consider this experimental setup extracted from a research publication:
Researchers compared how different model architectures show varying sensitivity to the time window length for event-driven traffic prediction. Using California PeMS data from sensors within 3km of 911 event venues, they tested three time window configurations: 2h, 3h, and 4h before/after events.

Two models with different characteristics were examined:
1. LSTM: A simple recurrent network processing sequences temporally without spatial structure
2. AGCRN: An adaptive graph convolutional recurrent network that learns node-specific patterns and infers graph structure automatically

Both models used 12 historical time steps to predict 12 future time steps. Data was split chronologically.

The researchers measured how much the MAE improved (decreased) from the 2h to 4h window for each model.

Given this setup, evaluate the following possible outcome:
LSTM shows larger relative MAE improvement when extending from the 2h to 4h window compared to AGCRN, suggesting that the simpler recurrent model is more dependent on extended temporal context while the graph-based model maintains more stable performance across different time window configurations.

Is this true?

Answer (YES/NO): YES